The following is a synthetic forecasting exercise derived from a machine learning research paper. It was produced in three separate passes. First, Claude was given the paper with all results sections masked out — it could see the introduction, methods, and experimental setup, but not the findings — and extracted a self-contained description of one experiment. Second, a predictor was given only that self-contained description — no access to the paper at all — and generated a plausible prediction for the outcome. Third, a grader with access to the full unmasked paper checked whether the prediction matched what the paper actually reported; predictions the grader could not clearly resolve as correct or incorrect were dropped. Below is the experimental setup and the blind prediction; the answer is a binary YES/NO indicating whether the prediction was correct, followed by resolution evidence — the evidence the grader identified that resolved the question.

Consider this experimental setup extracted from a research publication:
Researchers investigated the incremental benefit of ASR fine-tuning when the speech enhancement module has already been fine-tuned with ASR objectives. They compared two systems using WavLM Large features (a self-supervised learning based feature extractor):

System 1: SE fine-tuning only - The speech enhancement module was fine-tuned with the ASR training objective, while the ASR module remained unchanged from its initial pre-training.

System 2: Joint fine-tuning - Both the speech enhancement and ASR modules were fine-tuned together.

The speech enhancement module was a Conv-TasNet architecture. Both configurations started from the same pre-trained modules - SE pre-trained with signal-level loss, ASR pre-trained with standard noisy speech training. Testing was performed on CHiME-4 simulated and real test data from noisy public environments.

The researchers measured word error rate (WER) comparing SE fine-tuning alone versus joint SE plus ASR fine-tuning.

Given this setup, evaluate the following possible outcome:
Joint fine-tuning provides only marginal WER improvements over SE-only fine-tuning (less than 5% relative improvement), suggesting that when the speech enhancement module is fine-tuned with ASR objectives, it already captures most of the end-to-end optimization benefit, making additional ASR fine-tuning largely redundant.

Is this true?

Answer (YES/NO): YES